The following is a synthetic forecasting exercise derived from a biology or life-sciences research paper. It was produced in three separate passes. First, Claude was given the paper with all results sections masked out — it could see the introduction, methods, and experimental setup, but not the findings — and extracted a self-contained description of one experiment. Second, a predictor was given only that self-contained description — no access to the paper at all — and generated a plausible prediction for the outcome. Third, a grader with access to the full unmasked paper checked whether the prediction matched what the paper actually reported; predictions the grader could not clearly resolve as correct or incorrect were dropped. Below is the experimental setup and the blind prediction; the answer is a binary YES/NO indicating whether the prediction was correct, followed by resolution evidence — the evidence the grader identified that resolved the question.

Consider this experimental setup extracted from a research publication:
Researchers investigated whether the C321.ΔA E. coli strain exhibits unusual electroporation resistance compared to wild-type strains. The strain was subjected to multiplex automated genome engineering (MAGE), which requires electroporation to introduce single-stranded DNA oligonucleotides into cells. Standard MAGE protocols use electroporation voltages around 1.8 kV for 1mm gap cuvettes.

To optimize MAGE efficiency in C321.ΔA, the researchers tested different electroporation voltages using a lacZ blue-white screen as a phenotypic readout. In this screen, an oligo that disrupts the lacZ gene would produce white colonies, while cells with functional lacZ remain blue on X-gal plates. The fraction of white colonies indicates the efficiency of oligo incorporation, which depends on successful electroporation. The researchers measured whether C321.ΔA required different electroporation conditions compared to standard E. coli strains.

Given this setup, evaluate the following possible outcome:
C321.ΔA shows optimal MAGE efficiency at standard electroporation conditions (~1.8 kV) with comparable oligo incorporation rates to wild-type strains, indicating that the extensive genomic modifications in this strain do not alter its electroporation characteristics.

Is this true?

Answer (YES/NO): NO